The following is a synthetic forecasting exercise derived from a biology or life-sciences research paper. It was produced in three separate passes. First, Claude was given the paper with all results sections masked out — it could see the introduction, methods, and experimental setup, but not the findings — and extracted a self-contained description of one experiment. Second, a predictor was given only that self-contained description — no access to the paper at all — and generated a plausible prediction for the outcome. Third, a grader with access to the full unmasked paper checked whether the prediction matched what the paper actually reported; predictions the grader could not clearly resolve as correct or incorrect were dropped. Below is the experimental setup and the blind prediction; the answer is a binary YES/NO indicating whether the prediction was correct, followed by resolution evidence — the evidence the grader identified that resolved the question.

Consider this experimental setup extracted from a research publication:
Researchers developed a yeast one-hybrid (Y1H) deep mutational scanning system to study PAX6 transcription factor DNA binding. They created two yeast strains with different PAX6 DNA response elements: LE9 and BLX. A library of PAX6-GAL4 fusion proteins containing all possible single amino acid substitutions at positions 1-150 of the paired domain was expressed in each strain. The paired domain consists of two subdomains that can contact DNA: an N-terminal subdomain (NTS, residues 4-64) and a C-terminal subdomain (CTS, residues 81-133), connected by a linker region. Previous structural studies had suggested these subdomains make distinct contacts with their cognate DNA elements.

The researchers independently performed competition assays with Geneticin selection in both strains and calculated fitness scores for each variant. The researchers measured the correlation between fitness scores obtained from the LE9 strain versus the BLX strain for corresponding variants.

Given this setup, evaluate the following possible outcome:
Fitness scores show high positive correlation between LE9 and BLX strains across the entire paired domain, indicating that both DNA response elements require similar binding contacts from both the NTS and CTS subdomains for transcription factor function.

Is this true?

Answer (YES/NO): NO